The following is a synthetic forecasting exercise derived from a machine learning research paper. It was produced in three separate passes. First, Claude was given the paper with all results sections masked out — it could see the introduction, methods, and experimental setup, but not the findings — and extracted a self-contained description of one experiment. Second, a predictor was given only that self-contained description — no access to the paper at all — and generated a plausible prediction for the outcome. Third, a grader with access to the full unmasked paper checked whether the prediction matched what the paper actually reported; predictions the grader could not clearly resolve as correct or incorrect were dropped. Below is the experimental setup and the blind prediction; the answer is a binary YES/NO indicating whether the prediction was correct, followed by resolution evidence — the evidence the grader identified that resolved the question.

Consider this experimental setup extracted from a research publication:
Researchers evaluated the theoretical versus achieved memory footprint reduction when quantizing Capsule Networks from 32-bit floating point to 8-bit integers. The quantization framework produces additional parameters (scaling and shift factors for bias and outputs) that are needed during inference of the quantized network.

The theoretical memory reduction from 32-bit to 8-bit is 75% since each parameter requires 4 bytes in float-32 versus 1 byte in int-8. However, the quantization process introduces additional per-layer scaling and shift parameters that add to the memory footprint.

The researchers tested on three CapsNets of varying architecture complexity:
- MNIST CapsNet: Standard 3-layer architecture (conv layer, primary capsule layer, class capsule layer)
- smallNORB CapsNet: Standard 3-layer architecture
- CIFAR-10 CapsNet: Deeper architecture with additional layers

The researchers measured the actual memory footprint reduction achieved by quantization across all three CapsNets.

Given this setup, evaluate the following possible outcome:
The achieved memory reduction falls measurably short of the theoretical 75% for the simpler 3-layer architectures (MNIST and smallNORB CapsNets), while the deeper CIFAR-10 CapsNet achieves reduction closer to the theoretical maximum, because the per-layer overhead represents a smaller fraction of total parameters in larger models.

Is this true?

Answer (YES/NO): NO